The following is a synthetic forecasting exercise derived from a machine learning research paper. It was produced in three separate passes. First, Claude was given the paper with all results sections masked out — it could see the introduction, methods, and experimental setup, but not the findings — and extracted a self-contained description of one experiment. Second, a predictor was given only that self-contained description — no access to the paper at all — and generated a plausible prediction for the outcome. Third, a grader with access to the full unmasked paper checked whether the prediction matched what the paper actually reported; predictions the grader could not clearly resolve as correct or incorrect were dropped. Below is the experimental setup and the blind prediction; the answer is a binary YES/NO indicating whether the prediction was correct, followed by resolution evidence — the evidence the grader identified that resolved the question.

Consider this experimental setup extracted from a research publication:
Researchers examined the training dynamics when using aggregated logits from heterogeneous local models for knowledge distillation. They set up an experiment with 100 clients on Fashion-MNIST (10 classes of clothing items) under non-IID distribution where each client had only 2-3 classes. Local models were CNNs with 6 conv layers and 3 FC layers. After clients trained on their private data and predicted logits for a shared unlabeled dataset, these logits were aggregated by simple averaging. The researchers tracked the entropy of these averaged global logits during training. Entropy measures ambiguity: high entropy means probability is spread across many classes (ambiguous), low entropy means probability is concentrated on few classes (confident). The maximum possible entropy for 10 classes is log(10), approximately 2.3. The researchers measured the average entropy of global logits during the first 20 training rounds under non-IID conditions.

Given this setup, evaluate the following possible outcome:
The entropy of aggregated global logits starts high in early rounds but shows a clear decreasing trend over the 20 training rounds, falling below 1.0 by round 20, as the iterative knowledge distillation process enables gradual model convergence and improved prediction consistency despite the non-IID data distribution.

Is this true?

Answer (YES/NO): NO